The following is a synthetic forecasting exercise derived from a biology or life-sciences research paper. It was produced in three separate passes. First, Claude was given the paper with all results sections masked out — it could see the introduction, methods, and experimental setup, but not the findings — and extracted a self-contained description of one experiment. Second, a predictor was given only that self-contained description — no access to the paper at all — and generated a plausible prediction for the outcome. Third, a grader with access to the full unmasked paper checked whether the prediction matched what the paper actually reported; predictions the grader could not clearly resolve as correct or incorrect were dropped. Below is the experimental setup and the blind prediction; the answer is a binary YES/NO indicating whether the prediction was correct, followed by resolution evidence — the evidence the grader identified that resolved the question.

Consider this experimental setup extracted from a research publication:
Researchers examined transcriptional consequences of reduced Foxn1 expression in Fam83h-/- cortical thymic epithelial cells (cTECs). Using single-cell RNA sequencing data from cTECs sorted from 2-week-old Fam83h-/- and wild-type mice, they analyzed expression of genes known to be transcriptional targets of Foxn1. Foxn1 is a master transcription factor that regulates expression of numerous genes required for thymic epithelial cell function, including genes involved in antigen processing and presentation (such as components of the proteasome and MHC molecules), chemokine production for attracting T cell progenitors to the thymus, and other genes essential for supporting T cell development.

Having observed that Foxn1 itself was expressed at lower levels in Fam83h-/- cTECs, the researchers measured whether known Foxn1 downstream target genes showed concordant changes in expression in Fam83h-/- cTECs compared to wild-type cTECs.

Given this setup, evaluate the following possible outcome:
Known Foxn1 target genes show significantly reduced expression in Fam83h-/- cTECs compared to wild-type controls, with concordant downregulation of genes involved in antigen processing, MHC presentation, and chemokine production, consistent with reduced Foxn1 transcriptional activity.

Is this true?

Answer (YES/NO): YES